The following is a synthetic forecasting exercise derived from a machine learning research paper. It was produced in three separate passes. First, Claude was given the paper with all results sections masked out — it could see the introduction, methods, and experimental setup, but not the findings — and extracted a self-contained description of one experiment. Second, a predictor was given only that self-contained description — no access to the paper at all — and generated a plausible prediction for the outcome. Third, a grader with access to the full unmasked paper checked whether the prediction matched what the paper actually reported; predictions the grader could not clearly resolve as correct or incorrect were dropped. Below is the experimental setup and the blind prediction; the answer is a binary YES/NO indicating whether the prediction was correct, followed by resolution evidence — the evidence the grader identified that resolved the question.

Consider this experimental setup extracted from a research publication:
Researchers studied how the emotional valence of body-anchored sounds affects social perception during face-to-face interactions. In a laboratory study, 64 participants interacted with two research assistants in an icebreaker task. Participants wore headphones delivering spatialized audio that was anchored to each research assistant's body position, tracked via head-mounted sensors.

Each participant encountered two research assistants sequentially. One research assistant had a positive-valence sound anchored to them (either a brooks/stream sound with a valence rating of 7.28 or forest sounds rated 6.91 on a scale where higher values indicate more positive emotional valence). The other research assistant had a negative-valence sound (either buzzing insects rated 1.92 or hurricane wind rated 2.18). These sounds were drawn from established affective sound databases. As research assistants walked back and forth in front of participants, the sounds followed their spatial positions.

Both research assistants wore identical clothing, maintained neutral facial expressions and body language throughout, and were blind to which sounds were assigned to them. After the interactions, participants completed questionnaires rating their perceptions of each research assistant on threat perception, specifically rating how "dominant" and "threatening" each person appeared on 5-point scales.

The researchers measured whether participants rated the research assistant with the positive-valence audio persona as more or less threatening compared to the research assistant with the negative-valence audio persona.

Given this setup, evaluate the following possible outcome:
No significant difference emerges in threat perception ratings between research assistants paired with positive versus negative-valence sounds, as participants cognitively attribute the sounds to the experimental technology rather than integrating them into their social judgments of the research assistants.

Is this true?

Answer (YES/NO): NO